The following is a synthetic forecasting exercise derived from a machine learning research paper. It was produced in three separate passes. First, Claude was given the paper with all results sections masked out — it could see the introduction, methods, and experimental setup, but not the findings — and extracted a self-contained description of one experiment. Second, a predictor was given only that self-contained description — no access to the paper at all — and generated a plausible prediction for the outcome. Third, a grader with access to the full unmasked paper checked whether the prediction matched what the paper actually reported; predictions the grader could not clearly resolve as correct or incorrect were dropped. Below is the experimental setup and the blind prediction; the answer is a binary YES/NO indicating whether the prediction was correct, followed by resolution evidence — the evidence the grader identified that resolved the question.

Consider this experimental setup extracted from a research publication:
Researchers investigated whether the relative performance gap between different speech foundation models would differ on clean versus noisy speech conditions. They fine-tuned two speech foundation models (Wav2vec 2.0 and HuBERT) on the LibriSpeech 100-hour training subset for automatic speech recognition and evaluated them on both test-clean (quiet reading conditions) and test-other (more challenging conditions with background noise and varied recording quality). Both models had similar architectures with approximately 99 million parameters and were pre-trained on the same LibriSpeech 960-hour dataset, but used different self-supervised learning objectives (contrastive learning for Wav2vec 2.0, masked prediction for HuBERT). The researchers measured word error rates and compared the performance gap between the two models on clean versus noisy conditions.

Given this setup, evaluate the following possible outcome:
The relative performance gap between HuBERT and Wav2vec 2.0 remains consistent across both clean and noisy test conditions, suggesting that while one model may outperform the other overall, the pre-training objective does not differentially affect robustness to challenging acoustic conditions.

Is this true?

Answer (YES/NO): NO